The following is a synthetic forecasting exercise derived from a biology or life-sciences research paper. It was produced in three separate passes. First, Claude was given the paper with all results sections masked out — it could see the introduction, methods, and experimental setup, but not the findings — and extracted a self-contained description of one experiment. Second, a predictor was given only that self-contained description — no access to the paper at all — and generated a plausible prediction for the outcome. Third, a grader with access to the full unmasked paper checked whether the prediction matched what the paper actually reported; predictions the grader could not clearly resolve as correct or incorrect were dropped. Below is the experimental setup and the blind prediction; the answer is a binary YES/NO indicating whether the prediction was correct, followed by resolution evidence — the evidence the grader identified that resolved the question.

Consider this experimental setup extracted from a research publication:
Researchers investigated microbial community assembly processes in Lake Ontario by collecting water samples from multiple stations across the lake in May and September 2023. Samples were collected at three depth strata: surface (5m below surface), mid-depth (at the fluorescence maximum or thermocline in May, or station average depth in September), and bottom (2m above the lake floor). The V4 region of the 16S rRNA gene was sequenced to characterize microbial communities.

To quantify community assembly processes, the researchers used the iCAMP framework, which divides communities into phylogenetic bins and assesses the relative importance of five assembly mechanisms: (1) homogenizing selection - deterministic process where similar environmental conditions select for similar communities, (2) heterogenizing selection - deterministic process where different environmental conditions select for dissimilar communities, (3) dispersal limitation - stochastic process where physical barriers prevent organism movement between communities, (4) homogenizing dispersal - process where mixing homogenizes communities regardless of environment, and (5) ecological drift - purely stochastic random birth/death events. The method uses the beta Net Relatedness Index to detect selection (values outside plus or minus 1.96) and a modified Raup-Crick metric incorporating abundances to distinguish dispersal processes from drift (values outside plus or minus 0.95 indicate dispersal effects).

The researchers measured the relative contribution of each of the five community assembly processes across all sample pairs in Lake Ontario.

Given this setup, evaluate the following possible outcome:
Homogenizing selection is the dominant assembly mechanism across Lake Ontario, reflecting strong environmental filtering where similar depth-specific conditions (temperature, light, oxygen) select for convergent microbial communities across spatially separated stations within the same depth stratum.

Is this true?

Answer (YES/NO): NO